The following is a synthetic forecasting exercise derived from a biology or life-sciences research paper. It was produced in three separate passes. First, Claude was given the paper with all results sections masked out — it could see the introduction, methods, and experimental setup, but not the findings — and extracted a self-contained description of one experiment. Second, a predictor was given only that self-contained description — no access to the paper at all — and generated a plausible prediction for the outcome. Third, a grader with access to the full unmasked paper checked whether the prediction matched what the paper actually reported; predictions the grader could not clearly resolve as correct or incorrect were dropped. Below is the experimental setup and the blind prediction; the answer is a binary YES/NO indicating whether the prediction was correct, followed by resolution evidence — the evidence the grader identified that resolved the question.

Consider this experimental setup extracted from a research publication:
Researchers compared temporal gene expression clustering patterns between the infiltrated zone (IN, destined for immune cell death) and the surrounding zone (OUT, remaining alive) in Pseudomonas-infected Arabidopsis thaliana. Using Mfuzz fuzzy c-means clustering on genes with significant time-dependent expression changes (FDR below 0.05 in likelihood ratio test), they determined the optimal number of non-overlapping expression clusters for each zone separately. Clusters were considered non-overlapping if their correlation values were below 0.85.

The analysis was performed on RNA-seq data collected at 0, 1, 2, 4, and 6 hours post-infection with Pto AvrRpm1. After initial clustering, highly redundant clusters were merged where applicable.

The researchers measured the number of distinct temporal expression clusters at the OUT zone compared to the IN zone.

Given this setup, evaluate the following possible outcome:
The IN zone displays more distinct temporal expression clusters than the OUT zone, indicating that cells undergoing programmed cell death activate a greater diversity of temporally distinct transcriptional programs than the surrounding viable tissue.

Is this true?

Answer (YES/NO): NO